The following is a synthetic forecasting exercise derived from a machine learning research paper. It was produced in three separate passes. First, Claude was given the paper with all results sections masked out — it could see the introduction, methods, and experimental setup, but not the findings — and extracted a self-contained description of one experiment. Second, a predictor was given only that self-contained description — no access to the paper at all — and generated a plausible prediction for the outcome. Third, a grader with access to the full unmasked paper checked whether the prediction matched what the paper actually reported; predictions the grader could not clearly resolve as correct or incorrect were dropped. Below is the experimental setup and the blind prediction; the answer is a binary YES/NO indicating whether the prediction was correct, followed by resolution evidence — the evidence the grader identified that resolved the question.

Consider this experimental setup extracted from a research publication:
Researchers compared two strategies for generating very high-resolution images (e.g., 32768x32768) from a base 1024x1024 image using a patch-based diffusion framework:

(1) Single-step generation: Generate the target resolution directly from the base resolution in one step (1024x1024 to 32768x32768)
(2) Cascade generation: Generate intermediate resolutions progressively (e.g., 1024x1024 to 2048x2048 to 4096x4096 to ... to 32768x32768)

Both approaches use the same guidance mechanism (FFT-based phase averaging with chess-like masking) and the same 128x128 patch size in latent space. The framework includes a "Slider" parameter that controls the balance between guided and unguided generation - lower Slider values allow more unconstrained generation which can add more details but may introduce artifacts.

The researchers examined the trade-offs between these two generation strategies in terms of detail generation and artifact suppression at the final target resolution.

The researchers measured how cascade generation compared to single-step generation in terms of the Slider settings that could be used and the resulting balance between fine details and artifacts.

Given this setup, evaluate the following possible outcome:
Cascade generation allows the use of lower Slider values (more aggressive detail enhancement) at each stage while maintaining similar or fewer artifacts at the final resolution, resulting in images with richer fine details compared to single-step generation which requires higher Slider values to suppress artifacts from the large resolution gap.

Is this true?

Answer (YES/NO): YES